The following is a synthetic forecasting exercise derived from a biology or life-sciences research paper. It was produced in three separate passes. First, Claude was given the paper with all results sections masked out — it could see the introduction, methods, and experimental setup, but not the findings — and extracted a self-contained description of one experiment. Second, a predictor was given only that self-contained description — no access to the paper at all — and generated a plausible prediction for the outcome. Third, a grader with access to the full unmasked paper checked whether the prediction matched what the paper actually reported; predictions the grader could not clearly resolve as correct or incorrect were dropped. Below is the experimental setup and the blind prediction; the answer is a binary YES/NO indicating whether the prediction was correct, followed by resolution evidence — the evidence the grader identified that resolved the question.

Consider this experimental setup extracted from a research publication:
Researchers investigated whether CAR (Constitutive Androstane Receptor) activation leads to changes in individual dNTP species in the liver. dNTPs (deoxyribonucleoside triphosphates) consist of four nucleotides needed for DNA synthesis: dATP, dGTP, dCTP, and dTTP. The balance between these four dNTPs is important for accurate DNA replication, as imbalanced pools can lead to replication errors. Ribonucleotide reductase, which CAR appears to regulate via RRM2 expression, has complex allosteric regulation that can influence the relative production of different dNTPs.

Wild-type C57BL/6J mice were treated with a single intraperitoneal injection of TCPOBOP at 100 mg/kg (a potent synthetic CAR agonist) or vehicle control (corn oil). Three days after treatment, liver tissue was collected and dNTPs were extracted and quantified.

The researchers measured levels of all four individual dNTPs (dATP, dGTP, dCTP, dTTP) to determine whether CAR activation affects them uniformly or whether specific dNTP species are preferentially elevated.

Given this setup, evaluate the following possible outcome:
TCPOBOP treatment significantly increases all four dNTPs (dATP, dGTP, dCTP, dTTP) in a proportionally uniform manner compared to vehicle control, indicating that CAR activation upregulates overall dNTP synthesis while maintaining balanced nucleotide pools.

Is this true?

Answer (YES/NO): NO